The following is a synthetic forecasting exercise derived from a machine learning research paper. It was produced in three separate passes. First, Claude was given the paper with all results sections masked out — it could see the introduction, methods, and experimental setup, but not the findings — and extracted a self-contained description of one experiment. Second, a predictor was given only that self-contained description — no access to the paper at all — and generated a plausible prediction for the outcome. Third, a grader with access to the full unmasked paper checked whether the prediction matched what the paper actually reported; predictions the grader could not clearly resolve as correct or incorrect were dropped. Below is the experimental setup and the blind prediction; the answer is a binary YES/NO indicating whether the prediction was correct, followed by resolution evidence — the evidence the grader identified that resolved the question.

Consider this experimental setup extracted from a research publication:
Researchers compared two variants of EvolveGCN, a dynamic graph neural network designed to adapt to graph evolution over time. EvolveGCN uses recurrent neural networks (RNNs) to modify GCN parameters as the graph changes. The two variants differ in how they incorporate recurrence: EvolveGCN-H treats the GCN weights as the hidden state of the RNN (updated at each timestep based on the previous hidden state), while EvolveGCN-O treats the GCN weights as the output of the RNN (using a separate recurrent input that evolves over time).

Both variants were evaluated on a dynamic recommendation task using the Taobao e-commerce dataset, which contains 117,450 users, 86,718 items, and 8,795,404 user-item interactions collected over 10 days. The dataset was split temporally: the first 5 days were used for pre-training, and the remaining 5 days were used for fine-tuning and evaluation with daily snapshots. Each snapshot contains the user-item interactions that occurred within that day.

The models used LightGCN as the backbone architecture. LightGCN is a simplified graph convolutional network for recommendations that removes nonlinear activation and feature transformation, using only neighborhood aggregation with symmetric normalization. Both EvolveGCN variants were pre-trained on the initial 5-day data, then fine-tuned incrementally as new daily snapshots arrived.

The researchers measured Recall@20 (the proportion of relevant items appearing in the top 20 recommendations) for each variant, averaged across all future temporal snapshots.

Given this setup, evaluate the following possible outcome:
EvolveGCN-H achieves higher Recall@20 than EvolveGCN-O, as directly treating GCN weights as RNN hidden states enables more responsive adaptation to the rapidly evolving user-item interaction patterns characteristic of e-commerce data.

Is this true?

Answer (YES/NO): NO